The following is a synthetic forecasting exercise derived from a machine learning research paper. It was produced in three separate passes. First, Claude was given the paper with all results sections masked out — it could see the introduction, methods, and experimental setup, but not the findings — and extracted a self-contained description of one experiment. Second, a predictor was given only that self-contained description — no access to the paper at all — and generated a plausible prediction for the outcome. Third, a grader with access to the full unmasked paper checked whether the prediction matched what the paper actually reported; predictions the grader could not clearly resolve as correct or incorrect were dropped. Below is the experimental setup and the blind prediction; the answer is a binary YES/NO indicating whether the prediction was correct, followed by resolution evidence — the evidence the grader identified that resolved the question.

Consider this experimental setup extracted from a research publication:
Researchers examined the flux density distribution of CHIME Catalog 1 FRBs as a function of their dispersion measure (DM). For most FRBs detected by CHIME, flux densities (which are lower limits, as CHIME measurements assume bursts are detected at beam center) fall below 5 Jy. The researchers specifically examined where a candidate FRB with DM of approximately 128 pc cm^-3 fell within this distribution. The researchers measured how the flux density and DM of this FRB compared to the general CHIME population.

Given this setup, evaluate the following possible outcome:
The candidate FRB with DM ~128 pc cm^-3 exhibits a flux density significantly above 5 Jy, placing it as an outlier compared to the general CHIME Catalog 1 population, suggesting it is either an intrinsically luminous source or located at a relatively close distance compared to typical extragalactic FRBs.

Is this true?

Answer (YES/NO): YES